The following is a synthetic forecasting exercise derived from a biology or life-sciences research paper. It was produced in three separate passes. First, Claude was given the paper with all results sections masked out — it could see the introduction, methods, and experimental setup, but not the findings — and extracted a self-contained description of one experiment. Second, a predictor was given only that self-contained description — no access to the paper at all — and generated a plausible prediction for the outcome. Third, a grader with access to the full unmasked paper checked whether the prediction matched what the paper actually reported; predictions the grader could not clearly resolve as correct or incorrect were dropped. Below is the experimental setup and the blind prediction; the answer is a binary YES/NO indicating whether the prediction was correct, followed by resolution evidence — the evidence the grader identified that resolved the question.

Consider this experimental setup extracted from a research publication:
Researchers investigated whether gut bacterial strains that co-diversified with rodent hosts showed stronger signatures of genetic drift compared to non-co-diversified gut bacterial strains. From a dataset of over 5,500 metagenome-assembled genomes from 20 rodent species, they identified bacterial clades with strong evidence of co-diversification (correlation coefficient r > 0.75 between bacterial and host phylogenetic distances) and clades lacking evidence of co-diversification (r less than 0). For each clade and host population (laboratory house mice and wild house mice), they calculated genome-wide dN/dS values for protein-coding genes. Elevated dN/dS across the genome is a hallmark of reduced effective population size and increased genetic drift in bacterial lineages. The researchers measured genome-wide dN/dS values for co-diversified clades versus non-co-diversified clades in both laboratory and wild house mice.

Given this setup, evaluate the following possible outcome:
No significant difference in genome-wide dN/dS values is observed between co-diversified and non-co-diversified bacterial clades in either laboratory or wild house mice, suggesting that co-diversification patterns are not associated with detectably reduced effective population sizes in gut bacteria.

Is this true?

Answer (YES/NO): NO